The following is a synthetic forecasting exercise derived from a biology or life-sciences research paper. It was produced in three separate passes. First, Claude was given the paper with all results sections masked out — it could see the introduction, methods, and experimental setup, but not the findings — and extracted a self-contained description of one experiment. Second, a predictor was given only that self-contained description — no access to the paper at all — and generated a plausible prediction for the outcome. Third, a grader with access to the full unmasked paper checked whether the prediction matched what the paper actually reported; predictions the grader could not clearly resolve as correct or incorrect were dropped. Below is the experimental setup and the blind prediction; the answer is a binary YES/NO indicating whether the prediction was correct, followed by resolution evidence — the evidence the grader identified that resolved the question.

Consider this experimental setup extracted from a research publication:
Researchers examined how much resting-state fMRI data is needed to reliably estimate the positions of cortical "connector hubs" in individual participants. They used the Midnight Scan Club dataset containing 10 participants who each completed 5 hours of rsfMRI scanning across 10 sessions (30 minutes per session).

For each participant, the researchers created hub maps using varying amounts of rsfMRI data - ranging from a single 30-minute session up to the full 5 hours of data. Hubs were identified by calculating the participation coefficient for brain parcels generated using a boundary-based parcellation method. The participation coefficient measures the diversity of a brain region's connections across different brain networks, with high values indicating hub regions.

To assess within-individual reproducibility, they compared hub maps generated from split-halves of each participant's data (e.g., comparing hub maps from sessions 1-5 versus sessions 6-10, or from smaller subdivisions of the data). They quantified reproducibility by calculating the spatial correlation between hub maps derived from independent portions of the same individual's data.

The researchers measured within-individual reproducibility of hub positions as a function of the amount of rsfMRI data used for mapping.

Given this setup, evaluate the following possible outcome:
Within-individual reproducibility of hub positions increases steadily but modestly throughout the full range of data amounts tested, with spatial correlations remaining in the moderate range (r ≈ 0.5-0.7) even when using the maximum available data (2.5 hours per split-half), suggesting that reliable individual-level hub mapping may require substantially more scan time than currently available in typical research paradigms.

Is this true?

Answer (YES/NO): NO